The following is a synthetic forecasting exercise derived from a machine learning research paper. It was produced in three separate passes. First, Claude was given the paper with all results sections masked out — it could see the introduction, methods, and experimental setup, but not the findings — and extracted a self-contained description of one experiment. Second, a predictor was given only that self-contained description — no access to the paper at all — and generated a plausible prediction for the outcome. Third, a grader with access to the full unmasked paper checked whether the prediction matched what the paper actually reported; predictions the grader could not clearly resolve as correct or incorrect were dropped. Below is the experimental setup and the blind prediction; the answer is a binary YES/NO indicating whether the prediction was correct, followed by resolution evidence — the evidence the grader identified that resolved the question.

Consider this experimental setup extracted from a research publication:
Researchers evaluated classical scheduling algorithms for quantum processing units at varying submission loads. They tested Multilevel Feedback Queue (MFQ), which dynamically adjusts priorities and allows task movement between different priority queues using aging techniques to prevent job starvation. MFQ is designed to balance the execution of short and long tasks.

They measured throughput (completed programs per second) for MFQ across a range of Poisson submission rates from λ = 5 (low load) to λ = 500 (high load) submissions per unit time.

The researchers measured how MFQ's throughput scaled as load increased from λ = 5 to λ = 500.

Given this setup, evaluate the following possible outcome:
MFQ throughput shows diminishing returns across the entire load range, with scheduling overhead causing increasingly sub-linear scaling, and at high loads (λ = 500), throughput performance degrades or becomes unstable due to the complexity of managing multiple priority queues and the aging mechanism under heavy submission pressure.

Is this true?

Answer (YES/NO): NO